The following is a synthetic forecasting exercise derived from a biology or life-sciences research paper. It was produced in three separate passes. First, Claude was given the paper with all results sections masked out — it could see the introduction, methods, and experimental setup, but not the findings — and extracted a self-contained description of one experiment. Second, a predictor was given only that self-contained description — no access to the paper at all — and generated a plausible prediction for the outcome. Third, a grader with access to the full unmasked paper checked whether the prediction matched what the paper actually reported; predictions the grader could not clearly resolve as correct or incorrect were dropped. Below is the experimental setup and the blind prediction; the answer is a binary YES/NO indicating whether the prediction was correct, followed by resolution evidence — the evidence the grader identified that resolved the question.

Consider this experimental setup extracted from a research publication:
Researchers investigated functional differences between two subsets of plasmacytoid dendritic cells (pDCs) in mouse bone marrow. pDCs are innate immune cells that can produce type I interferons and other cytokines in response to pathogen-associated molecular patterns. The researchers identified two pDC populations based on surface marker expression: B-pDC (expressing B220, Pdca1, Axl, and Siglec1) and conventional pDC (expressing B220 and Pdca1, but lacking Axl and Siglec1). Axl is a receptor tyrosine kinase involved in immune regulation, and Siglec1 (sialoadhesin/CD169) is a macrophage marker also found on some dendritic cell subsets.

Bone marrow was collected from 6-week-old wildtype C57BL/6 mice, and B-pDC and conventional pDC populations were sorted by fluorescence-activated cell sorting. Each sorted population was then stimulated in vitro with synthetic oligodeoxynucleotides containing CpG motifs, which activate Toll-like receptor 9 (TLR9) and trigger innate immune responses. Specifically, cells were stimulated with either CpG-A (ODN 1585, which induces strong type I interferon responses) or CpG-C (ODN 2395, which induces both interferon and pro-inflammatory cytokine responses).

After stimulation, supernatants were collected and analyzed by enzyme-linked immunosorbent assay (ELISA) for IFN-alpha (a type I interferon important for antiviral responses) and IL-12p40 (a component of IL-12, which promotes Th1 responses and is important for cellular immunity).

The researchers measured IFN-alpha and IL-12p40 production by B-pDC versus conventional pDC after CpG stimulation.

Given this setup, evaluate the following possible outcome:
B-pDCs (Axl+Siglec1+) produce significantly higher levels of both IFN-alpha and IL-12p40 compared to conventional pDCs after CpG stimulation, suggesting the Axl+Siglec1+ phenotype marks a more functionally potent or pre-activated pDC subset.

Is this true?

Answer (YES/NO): NO